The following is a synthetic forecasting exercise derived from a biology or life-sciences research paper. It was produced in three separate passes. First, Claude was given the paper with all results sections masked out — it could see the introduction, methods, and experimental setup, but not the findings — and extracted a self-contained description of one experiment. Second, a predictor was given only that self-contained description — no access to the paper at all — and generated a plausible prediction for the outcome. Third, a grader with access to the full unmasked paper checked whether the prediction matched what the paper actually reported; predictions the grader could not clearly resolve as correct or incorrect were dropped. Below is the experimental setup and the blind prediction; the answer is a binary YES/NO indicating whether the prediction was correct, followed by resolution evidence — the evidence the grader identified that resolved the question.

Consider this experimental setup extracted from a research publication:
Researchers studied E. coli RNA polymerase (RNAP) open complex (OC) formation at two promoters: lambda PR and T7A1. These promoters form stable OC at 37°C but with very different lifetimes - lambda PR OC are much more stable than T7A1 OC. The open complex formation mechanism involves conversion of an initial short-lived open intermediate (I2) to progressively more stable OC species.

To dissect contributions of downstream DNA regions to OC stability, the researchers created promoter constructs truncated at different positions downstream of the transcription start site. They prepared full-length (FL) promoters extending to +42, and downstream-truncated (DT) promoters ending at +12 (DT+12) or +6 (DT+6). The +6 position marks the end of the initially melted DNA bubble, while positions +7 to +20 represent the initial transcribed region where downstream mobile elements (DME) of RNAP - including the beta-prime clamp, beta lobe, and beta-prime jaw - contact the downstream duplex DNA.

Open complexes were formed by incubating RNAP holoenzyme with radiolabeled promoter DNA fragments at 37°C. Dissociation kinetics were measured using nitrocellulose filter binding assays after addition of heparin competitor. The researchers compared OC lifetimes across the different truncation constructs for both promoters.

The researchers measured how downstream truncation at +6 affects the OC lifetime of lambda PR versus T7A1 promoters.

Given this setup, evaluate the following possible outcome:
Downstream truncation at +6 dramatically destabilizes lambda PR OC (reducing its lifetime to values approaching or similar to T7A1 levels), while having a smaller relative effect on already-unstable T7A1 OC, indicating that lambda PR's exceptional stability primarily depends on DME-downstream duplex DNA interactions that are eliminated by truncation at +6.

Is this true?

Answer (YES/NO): YES